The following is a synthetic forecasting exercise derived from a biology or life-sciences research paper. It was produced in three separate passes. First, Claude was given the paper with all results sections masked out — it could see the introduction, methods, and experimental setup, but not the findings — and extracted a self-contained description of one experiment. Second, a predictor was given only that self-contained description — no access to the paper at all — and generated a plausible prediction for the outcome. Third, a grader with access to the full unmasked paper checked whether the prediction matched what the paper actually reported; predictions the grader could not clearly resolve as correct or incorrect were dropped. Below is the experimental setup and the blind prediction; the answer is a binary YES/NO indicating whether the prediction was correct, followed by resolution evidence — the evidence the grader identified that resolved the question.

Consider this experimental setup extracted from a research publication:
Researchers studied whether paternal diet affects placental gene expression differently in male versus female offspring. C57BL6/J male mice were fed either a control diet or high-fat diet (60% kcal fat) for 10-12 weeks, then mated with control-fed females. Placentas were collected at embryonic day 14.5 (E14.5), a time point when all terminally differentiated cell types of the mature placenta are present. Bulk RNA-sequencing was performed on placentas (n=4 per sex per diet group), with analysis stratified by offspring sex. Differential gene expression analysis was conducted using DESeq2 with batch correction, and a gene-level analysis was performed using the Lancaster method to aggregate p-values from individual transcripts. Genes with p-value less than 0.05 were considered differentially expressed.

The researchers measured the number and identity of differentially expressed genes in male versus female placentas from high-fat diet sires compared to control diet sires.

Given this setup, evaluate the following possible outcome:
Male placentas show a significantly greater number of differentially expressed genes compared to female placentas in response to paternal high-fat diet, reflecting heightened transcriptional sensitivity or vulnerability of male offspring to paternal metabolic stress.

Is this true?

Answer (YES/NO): NO